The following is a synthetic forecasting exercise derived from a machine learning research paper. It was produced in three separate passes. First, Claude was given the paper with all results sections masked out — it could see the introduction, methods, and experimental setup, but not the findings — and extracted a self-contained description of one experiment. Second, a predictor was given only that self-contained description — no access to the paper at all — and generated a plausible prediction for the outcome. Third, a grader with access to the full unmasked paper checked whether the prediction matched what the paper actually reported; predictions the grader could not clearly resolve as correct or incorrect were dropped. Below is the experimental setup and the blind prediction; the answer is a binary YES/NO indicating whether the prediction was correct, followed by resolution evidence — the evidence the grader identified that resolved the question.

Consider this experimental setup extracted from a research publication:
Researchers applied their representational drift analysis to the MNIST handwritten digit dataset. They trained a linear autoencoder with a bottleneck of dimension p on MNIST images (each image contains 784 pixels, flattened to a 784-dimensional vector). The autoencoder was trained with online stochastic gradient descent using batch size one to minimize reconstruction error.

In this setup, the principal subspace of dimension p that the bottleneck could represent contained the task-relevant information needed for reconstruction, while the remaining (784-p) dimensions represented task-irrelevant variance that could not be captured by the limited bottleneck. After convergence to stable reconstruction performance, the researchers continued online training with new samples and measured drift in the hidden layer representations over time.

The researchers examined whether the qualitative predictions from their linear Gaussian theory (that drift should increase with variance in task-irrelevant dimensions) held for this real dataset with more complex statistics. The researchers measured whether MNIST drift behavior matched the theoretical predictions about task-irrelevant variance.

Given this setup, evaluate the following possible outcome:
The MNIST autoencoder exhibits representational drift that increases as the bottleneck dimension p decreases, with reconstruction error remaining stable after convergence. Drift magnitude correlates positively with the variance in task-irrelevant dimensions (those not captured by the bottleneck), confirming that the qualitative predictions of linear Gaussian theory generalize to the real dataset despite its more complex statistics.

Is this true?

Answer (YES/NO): NO